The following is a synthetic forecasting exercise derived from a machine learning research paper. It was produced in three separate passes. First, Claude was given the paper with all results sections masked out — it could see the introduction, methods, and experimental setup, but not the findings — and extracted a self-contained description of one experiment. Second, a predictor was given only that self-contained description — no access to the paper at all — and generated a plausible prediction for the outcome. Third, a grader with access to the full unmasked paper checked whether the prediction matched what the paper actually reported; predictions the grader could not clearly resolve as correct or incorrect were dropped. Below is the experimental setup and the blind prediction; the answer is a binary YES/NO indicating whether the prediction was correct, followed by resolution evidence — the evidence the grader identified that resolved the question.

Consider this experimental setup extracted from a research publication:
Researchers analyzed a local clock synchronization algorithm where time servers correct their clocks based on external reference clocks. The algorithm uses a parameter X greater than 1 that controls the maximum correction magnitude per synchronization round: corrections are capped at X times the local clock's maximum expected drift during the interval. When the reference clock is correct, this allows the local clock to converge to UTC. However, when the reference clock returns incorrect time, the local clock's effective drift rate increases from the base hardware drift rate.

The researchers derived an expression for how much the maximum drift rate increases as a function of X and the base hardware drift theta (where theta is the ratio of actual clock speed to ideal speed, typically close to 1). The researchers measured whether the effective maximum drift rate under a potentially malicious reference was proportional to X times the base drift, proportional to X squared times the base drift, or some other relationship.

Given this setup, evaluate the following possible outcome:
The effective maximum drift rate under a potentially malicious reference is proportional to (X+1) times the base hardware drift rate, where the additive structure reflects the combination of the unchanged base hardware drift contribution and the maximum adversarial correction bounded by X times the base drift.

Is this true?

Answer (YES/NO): NO